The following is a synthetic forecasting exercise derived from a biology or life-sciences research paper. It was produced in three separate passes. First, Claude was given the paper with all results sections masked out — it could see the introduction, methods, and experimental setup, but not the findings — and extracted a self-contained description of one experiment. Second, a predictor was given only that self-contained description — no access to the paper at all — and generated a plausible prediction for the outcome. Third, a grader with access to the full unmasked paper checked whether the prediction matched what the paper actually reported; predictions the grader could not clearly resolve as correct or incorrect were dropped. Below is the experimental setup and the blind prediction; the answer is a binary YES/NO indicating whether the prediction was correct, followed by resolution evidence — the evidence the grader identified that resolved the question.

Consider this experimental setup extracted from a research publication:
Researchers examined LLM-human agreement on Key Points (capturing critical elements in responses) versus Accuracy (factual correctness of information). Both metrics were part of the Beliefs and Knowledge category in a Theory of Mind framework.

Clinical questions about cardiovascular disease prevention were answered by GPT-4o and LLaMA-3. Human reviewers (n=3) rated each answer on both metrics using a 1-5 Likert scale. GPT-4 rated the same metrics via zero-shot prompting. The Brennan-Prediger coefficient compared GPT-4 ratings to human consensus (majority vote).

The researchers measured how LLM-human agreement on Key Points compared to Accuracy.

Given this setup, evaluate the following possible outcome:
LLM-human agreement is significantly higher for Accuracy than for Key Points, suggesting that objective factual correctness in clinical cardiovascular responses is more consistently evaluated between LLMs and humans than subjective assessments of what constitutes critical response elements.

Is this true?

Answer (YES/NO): NO